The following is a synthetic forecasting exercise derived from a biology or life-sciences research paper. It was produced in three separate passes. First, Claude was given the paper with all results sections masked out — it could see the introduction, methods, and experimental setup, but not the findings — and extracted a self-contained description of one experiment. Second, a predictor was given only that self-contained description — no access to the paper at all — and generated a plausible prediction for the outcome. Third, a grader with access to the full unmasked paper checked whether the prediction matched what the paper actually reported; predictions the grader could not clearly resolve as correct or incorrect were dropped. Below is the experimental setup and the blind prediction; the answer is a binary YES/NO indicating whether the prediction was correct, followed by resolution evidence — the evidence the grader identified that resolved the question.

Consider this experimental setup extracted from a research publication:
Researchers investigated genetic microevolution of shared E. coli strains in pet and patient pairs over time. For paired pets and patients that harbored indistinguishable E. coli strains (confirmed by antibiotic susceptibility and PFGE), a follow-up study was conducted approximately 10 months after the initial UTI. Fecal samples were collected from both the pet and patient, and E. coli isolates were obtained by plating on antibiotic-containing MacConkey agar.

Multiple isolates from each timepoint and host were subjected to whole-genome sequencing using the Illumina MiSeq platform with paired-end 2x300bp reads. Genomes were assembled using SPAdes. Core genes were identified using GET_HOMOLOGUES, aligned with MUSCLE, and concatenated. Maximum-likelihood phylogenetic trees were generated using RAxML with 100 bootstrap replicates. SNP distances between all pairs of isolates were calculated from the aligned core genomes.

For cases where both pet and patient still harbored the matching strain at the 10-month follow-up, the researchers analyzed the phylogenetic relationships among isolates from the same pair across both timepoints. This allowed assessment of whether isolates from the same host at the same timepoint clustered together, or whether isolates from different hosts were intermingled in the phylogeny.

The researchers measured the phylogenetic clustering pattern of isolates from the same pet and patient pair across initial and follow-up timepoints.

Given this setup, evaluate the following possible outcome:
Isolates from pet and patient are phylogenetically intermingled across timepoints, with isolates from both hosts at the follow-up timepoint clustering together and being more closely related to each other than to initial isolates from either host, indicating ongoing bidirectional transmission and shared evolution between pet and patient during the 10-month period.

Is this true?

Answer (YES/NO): NO